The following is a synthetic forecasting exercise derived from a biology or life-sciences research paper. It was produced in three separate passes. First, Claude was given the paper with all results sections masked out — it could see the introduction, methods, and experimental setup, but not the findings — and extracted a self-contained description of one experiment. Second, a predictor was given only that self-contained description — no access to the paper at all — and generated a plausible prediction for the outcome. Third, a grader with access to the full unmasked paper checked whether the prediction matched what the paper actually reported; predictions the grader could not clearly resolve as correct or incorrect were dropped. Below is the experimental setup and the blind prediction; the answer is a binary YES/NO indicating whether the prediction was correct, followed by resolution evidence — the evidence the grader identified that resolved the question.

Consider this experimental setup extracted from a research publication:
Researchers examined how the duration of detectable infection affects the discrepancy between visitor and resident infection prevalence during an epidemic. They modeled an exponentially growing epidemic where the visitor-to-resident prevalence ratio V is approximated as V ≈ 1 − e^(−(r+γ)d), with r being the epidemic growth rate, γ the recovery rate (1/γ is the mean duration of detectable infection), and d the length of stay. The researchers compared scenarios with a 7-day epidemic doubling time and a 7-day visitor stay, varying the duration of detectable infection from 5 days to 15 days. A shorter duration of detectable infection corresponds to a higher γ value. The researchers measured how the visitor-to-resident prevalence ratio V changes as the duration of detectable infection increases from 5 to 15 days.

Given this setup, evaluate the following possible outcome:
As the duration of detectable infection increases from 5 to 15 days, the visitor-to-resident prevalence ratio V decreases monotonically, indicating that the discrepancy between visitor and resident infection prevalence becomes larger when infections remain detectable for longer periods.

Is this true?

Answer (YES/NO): YES